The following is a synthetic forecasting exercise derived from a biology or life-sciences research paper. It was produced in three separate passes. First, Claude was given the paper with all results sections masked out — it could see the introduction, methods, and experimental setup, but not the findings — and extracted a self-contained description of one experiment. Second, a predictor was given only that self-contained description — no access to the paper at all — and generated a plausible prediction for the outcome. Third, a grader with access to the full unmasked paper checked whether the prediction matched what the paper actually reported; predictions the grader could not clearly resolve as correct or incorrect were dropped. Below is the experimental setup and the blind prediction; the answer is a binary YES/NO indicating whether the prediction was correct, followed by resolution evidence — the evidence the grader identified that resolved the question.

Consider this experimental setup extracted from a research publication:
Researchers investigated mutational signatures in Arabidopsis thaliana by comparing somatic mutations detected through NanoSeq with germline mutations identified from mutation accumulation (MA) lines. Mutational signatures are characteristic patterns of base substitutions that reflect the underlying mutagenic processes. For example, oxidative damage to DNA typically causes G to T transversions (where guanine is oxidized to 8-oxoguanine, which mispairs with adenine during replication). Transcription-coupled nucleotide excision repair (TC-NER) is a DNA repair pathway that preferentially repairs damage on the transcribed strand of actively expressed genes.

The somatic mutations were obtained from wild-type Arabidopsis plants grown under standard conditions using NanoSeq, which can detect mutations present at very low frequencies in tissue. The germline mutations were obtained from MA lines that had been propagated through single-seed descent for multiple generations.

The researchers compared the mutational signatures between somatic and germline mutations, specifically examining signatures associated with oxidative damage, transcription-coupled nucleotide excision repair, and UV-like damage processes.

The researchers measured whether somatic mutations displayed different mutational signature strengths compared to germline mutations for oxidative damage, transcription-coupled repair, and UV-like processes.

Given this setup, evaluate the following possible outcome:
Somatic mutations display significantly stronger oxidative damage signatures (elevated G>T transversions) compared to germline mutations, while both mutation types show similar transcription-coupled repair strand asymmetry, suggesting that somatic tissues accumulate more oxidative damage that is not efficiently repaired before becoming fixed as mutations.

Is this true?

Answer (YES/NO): NO